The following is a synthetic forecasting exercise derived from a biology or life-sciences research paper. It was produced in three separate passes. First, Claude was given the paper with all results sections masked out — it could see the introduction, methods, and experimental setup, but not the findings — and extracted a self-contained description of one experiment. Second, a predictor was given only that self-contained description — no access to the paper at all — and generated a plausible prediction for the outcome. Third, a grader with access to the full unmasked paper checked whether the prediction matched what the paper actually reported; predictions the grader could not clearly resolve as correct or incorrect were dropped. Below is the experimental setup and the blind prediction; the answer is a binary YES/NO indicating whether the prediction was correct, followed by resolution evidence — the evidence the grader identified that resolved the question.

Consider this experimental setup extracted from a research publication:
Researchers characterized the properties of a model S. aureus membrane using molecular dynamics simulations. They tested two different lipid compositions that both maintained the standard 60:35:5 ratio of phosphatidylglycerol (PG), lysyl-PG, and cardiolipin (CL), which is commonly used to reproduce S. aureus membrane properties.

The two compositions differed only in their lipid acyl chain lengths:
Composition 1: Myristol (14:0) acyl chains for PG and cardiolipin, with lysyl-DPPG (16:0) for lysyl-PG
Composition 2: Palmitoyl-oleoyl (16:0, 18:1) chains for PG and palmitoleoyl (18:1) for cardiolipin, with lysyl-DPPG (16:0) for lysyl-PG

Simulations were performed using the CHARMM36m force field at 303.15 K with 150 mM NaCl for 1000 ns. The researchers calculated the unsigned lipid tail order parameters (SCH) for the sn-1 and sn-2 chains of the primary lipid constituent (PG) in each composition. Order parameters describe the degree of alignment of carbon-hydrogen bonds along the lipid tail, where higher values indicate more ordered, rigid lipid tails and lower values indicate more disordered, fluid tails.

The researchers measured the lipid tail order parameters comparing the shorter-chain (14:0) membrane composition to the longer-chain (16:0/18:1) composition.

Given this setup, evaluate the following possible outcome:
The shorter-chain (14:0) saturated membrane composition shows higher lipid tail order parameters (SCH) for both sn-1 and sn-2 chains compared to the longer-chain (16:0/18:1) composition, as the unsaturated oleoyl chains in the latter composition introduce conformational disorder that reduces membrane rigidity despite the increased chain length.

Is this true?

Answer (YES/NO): YES